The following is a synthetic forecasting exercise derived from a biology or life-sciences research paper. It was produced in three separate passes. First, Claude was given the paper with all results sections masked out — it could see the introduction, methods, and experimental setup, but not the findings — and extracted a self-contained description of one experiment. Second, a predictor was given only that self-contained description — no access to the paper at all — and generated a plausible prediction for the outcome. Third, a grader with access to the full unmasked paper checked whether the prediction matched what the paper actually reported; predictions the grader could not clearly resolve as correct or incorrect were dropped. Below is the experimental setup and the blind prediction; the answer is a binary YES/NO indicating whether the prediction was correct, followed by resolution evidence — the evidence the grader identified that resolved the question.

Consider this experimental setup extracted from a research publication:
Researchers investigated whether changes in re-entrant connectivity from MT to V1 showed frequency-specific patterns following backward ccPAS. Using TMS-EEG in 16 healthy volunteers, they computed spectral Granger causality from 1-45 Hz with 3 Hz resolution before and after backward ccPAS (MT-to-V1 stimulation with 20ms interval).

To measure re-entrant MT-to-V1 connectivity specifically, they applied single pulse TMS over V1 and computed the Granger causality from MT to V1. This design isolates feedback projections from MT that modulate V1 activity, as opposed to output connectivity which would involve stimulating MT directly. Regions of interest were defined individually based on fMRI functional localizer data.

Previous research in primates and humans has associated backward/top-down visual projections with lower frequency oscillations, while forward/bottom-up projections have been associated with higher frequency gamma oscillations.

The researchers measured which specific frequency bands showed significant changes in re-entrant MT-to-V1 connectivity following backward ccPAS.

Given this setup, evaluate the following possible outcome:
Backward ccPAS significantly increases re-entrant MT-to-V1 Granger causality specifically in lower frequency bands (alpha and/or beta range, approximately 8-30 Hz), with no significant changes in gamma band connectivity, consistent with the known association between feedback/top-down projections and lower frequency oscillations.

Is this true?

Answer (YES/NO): YES